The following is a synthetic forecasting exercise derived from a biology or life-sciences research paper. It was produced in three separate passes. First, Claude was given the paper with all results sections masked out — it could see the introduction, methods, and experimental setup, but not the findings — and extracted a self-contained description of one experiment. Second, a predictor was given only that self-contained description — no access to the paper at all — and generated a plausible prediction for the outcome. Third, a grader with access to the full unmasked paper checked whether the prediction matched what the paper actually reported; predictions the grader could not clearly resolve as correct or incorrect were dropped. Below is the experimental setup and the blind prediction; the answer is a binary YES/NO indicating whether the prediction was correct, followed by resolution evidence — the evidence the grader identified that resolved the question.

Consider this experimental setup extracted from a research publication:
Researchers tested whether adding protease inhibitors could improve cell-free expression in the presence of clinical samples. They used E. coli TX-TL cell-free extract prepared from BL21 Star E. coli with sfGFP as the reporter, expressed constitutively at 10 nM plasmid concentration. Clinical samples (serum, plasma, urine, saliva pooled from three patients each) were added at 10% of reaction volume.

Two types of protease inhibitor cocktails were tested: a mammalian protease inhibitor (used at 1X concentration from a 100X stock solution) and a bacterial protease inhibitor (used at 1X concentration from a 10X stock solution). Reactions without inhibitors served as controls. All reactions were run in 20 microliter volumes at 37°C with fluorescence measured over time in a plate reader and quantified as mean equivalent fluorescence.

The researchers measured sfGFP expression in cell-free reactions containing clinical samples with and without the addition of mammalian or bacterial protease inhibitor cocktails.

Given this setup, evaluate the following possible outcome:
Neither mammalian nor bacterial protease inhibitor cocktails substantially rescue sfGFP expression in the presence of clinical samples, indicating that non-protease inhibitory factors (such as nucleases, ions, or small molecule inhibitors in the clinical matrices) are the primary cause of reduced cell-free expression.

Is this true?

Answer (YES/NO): YES